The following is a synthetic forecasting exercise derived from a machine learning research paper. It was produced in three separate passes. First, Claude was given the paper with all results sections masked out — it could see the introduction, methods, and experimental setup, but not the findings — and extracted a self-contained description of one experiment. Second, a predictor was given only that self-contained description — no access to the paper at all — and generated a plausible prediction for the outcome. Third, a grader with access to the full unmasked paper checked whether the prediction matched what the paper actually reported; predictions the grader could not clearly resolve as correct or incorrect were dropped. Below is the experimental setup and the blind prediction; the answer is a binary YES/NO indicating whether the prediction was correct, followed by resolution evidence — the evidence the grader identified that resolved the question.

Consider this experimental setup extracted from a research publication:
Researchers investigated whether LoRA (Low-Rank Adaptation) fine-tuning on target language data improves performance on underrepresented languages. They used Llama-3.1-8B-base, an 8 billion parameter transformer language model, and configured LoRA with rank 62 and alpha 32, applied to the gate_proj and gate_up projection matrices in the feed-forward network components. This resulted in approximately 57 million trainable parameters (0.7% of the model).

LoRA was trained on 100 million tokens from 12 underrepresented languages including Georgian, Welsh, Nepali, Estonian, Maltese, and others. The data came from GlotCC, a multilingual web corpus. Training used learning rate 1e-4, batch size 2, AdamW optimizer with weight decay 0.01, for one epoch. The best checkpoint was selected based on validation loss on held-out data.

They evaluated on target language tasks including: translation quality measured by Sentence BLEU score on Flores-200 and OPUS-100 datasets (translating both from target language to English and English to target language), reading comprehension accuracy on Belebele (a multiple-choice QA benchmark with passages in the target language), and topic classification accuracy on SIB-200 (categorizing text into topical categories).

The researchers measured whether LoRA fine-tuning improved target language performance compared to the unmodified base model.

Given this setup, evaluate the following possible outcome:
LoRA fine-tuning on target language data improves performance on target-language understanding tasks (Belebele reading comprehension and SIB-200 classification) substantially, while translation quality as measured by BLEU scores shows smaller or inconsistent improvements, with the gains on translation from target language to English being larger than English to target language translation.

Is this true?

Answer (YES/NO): NO